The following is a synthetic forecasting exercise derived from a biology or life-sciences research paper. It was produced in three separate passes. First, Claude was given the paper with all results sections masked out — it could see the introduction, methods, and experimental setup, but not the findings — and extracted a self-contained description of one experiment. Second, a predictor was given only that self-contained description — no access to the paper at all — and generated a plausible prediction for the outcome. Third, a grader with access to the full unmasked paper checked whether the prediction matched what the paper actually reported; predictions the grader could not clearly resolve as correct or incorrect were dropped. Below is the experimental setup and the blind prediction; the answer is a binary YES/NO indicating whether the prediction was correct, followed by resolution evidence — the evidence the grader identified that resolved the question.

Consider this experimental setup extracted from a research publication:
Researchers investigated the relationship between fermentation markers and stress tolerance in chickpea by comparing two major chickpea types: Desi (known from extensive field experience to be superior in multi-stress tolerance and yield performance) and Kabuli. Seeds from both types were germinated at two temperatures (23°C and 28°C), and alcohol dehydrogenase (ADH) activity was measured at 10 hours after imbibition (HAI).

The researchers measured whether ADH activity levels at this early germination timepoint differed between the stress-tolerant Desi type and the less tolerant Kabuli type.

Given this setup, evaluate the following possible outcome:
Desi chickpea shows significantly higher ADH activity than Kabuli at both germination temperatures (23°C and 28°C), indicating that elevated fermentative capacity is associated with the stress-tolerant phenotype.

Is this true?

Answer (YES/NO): YES